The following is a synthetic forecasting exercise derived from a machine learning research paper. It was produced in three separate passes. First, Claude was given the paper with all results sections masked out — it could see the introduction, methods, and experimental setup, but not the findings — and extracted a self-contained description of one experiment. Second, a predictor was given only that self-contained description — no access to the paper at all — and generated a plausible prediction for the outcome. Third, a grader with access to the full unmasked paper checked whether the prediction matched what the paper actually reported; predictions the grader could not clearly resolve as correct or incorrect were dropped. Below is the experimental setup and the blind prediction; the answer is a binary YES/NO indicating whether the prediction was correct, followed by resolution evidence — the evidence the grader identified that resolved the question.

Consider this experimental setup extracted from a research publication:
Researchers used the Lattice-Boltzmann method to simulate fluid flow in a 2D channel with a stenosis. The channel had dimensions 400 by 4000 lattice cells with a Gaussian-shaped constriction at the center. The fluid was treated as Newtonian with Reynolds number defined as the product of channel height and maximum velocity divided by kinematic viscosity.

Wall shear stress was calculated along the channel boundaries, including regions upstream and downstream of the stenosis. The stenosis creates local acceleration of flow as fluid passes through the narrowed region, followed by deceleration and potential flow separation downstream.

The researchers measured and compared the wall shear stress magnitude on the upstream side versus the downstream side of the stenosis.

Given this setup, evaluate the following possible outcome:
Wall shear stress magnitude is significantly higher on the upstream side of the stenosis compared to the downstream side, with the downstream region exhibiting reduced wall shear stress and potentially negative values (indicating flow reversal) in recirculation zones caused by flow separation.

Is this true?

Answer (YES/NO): YES